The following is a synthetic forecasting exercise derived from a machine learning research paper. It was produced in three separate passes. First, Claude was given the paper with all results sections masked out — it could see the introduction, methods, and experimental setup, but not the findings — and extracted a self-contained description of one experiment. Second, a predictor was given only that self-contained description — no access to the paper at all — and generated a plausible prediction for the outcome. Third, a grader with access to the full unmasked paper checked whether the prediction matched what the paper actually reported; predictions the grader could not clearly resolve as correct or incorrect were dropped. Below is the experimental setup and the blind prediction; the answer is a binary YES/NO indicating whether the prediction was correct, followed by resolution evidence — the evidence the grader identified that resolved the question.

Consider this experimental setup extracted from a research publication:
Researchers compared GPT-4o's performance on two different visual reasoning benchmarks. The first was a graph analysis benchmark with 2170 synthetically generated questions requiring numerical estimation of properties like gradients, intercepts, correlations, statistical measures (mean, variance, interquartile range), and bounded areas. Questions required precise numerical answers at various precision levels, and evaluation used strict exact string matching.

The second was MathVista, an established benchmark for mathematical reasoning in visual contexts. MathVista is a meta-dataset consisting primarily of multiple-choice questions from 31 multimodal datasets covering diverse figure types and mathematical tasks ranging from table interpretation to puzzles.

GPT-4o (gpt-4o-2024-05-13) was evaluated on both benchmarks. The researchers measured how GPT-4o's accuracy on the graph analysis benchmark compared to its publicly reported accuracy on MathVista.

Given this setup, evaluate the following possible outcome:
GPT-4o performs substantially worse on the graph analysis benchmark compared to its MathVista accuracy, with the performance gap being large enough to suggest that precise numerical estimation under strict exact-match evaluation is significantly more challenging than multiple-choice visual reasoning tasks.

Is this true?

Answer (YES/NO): YES